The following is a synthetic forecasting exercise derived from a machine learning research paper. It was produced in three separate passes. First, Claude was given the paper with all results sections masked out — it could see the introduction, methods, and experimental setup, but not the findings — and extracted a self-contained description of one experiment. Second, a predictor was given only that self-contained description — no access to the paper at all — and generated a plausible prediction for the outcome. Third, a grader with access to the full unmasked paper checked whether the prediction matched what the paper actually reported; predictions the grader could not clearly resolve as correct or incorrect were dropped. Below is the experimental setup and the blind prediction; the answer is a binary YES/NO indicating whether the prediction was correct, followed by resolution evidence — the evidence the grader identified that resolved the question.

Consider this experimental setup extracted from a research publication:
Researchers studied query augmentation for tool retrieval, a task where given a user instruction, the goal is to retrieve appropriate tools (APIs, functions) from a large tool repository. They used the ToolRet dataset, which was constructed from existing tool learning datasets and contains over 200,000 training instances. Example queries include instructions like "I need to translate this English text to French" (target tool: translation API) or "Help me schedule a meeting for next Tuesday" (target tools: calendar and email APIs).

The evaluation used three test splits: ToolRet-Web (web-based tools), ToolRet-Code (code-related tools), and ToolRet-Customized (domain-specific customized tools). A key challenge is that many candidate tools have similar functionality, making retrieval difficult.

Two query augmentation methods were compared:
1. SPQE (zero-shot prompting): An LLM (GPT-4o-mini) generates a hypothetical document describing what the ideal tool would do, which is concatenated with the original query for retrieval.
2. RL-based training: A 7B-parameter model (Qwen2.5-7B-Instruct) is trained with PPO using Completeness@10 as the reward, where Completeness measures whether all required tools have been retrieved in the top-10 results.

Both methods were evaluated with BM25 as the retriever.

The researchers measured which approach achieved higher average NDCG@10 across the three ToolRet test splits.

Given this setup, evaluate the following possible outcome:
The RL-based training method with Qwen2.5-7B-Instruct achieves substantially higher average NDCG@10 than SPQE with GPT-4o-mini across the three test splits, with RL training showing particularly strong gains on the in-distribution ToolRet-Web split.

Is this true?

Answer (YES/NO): NO